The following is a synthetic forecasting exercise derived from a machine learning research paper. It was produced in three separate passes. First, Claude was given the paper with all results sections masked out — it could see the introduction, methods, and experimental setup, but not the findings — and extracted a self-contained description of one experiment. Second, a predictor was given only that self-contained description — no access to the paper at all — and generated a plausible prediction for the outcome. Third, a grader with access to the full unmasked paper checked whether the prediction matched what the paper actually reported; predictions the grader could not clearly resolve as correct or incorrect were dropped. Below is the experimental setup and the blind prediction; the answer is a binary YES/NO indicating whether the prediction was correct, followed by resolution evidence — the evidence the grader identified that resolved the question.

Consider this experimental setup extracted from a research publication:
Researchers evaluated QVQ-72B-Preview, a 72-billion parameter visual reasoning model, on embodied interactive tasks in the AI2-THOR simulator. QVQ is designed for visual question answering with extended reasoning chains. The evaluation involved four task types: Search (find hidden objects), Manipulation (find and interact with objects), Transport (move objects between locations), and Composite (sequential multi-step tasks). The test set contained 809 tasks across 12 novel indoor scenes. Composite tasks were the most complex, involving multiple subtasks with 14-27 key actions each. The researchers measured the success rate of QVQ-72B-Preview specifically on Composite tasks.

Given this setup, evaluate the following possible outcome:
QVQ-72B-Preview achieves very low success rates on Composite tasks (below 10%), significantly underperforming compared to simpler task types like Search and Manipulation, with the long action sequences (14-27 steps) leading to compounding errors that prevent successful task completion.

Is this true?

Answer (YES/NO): YES